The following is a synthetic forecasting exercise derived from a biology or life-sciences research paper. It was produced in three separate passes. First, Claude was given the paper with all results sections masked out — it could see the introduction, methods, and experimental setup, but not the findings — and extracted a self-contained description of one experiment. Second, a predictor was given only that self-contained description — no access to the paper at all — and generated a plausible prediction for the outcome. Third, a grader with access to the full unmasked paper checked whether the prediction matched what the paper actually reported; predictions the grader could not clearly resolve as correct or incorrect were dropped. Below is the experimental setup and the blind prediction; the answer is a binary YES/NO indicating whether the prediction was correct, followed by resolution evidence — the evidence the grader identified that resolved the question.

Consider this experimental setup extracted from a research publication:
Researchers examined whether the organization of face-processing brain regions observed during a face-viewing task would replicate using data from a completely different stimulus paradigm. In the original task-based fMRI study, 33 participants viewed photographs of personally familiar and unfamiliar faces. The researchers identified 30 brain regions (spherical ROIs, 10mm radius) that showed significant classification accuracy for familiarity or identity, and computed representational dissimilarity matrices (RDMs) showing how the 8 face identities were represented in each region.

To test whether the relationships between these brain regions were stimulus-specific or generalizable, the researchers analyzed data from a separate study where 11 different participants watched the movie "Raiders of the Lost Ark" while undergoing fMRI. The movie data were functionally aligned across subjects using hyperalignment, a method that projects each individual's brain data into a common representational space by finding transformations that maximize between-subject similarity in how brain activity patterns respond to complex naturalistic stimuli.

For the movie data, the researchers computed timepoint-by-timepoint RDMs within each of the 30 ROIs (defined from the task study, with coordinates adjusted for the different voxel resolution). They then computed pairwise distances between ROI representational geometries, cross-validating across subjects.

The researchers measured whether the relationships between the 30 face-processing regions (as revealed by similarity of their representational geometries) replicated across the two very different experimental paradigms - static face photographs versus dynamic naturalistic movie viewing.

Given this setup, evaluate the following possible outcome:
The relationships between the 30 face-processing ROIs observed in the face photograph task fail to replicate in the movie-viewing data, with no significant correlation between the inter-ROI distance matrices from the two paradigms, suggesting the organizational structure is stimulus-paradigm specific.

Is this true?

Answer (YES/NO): NO